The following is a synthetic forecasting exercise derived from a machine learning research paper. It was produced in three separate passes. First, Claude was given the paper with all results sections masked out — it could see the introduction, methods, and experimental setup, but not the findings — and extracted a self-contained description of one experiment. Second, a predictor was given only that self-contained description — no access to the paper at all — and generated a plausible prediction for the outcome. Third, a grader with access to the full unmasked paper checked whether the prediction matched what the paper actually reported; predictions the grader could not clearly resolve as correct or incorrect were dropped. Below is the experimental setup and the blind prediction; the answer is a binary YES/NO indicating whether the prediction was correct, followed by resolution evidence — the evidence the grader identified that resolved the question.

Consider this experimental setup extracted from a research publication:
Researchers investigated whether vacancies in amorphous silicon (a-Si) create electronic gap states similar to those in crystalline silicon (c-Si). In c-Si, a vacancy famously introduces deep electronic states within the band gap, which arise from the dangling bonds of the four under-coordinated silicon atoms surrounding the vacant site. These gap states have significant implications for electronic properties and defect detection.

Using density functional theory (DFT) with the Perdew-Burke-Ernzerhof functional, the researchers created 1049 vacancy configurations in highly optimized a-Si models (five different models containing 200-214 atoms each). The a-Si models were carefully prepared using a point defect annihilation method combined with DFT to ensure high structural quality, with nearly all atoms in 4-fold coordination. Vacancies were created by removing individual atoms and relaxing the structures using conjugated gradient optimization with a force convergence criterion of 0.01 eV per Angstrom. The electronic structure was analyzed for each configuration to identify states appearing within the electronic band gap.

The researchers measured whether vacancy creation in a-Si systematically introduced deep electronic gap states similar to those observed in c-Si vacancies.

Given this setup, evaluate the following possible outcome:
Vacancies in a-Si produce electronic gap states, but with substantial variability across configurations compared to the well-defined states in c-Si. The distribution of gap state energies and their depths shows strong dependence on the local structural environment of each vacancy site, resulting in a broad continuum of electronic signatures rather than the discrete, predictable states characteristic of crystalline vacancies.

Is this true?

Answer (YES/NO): NO